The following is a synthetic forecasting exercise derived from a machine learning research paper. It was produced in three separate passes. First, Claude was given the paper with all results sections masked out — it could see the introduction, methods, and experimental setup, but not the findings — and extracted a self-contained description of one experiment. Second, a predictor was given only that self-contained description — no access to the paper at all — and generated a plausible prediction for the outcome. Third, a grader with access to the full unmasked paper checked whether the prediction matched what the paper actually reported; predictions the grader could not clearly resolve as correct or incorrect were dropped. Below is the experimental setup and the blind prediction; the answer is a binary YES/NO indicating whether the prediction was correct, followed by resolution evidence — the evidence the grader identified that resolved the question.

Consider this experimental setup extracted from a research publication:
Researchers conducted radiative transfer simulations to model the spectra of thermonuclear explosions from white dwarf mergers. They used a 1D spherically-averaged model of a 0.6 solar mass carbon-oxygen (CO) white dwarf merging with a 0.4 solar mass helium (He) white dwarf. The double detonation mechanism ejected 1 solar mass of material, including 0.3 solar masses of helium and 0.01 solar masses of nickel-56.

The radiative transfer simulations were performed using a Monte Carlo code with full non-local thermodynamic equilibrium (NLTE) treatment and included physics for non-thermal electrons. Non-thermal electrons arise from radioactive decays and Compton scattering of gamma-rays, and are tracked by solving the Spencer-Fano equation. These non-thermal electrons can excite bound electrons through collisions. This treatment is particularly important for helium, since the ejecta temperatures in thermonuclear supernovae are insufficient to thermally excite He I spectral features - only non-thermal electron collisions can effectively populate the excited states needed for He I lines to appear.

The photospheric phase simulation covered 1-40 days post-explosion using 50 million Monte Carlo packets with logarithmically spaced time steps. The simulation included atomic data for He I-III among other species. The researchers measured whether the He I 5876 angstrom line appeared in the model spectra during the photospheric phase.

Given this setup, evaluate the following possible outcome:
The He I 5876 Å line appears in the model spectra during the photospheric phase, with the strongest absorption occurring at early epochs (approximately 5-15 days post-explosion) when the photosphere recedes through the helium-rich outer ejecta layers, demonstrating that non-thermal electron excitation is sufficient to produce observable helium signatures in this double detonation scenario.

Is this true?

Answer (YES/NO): YES